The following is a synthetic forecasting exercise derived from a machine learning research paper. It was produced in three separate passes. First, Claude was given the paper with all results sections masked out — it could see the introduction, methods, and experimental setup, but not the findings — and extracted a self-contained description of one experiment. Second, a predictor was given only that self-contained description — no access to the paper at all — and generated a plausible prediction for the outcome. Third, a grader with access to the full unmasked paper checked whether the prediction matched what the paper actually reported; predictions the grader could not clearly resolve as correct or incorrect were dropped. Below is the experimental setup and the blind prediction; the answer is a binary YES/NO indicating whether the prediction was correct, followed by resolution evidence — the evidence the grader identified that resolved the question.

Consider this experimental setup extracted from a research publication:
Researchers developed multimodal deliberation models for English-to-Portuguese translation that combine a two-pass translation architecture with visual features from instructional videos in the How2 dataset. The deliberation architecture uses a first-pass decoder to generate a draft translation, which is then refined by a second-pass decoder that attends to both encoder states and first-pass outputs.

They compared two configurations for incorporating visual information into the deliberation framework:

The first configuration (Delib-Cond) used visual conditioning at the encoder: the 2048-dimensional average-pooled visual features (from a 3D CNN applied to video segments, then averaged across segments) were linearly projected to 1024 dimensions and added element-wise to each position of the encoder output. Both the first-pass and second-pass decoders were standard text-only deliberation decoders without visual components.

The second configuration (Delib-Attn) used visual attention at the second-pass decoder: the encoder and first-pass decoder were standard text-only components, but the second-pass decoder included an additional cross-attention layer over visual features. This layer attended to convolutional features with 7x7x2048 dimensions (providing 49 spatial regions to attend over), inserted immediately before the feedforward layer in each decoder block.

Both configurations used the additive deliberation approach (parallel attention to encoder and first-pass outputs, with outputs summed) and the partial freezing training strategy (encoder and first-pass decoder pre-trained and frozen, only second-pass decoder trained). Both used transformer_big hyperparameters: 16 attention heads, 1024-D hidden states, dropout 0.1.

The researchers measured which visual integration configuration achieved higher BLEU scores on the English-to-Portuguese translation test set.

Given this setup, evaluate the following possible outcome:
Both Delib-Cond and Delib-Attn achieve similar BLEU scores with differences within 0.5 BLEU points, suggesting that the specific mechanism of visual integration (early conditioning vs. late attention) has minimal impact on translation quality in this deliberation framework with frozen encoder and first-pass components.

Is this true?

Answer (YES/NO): NO